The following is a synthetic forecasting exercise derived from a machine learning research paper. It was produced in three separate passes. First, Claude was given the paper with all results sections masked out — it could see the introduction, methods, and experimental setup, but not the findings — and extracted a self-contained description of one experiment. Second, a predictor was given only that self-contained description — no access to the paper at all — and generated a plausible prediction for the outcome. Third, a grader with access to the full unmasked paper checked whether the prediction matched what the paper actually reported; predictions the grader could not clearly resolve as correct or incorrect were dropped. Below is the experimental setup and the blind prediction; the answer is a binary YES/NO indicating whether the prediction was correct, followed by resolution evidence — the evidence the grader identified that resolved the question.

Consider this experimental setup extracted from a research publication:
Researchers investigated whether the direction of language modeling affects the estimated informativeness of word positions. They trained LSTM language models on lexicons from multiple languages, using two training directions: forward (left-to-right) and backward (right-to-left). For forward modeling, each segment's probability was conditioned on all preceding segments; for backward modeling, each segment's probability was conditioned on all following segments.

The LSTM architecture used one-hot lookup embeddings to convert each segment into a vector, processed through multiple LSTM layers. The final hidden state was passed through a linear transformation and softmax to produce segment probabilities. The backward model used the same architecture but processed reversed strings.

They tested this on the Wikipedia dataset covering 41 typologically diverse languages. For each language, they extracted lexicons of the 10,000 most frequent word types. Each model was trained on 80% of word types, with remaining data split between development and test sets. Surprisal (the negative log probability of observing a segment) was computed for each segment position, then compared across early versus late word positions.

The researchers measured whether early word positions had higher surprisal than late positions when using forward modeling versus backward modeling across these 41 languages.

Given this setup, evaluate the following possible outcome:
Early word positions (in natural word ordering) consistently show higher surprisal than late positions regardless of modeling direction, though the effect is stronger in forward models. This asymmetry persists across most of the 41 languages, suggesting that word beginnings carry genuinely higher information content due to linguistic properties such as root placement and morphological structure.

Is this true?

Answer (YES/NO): NO